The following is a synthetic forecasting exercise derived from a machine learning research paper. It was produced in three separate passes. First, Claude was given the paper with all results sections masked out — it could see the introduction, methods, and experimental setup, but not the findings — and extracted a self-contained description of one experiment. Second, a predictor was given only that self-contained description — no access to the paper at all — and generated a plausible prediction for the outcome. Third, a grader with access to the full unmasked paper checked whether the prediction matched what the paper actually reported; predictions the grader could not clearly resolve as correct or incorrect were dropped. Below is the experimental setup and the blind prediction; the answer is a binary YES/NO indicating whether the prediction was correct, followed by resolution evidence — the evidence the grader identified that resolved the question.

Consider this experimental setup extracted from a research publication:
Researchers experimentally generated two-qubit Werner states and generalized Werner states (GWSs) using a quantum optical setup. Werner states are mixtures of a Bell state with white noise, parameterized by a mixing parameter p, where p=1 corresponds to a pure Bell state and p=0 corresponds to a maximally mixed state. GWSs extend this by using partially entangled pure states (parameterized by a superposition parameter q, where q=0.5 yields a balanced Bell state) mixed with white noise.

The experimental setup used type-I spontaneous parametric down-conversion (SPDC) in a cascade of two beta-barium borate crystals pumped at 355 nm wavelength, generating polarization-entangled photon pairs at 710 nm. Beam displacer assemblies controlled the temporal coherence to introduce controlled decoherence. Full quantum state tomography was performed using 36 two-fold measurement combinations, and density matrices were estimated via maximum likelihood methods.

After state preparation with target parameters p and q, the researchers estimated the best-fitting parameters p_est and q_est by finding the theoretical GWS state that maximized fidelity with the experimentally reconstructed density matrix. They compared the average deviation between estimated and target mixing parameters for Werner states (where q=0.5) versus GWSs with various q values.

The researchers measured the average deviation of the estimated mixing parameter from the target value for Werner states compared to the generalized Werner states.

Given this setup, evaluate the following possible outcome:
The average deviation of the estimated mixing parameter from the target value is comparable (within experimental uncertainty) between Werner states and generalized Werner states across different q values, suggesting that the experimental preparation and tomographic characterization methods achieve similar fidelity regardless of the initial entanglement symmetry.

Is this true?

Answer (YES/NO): NO